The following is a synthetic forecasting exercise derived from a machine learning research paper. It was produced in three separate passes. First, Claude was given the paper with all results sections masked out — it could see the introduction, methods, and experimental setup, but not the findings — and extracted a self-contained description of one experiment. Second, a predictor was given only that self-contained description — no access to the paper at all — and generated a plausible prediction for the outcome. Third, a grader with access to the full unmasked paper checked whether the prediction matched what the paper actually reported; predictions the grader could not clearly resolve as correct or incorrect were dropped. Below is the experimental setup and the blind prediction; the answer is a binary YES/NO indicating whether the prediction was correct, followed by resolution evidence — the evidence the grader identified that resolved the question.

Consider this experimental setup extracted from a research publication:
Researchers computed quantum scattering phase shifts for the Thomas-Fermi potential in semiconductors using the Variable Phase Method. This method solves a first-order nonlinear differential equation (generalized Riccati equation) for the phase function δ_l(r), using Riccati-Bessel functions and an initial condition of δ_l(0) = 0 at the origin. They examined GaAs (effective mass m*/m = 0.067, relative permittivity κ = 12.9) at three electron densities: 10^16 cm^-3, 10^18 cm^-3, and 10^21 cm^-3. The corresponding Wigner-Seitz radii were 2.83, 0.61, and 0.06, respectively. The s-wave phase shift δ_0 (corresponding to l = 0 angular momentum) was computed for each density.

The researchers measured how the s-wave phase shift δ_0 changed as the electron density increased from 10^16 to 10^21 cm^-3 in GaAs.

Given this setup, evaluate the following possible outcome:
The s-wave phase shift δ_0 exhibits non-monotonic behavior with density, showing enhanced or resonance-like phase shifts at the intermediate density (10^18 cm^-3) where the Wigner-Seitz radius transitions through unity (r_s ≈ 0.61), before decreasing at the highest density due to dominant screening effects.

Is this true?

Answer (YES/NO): NO